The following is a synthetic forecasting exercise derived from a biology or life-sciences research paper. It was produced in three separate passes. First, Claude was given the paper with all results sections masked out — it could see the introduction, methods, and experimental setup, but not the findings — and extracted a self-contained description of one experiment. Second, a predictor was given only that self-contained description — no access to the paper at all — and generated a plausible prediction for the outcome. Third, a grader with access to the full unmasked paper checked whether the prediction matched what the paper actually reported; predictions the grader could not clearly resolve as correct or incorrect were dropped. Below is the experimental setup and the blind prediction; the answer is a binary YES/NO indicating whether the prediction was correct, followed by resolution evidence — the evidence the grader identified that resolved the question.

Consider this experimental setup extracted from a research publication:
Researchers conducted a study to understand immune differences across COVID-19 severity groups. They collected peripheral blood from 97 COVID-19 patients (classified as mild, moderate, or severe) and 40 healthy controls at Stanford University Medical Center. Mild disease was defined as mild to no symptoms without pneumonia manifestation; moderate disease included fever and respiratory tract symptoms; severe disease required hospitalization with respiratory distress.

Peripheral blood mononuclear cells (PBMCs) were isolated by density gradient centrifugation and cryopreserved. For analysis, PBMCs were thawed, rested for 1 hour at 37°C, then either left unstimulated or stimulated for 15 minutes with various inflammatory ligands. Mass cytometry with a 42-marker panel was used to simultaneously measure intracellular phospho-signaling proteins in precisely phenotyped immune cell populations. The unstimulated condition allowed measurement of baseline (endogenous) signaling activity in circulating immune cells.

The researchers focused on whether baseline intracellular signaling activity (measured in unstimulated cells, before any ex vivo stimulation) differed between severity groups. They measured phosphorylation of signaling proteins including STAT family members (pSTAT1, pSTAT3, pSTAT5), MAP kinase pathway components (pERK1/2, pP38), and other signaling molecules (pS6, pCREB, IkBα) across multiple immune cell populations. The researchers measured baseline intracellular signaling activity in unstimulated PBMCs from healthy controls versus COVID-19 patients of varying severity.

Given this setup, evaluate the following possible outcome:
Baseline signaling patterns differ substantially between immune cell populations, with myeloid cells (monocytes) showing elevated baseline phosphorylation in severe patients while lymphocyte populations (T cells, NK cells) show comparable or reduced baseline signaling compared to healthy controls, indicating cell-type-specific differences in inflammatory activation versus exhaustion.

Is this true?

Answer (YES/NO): NO